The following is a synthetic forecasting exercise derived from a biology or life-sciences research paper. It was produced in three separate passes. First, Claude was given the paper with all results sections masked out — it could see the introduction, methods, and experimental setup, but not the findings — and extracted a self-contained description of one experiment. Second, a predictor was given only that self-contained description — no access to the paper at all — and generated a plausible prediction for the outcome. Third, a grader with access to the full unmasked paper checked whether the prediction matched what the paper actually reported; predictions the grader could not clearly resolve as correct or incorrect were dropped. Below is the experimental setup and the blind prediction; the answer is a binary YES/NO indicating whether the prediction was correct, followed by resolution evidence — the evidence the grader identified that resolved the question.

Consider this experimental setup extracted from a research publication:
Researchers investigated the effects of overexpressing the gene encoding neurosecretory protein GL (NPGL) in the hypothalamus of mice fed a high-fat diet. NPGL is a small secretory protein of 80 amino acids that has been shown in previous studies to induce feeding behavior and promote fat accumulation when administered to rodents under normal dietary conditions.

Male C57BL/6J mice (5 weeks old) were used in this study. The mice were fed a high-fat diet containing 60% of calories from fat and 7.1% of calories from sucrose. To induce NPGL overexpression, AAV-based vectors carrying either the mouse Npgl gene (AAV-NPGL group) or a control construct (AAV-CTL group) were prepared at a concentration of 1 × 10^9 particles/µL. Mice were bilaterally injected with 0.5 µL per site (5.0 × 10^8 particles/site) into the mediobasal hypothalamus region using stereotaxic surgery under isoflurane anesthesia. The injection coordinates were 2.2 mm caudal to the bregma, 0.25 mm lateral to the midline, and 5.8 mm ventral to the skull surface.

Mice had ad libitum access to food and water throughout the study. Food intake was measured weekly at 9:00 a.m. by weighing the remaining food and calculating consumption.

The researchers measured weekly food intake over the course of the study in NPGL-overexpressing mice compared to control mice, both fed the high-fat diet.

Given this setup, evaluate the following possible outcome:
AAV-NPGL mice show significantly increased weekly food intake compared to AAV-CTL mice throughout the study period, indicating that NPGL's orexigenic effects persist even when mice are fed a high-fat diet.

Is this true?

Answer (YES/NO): YES